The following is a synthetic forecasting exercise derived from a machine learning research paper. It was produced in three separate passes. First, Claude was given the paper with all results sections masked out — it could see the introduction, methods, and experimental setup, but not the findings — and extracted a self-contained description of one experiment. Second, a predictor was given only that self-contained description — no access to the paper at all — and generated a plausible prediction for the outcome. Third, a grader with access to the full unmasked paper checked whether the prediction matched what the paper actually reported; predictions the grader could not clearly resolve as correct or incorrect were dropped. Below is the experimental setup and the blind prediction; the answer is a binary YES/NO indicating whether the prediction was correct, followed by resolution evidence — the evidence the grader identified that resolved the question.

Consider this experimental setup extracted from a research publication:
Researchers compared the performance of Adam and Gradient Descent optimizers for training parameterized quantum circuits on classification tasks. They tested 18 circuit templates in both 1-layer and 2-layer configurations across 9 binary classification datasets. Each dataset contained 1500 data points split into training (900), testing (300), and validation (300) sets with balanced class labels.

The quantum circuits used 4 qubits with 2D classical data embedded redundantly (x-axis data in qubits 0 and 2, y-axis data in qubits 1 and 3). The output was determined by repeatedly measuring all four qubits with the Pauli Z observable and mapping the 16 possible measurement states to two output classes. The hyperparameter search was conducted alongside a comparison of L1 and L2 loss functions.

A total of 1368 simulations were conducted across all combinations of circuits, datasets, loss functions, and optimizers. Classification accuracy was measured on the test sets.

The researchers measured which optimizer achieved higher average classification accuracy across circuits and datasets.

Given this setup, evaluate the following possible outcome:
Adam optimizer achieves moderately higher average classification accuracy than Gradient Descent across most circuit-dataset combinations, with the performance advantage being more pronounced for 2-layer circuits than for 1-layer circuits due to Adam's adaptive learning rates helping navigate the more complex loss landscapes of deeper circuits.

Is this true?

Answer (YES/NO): YES